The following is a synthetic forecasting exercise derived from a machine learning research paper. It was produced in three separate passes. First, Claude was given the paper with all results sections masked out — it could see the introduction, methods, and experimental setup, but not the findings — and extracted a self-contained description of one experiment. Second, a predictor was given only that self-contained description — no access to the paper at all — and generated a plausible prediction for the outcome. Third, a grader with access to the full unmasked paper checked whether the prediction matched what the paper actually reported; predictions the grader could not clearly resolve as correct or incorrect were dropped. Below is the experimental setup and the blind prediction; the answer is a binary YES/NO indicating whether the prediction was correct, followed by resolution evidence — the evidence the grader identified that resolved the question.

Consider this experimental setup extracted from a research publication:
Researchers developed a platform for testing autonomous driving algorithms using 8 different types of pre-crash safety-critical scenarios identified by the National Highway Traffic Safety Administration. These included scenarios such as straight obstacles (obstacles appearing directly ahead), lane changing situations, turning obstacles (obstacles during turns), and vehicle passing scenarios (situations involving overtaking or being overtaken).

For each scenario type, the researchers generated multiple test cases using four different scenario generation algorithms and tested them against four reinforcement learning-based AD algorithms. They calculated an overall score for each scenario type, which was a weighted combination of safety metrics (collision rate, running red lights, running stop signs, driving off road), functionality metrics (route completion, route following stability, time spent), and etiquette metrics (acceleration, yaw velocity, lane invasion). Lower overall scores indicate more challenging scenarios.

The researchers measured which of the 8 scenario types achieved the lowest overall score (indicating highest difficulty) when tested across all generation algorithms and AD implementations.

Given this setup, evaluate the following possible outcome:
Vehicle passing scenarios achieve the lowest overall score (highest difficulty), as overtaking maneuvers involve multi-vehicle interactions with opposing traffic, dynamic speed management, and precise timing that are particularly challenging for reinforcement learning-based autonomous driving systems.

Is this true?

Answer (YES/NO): YES